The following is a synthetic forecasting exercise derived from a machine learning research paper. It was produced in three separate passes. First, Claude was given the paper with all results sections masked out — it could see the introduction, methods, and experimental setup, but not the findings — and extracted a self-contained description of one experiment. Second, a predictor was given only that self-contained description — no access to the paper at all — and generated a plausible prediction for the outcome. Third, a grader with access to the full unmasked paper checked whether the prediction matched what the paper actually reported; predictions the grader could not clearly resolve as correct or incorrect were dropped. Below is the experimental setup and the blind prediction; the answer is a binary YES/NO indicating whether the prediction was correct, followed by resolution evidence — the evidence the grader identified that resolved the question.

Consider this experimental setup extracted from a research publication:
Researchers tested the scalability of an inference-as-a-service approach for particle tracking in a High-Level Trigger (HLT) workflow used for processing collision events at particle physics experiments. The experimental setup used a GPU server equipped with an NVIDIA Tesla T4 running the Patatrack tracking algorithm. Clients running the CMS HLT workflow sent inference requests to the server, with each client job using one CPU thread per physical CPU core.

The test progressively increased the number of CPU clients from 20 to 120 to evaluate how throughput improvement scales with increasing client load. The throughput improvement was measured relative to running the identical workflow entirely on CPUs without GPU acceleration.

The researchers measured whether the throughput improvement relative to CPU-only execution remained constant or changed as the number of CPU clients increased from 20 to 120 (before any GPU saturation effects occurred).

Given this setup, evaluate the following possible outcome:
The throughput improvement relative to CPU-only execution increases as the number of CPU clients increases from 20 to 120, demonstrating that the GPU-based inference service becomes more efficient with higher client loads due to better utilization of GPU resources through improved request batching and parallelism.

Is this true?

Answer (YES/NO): NO